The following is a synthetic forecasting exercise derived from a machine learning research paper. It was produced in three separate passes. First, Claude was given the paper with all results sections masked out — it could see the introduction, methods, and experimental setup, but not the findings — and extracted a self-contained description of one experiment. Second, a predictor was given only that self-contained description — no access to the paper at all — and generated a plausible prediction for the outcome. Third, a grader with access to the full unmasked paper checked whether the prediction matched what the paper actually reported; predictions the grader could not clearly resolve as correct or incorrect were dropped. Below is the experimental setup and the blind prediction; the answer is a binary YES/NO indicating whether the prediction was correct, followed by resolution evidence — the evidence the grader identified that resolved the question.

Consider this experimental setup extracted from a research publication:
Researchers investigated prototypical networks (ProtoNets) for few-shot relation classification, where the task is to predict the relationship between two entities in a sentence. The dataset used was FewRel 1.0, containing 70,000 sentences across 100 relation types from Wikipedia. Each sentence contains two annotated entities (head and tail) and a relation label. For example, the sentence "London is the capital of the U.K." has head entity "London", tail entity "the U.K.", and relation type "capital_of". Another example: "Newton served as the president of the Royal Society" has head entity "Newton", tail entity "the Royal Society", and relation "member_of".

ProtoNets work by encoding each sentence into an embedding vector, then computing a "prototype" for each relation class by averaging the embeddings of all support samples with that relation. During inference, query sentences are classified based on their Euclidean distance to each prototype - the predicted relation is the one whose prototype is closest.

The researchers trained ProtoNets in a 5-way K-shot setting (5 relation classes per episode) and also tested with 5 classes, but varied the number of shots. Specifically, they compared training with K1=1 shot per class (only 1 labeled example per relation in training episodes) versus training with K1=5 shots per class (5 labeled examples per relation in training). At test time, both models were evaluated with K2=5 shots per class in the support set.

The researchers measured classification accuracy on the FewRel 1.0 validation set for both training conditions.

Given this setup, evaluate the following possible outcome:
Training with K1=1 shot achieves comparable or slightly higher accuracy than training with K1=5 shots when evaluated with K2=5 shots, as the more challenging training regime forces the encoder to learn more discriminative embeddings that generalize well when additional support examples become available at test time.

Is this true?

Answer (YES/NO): YES